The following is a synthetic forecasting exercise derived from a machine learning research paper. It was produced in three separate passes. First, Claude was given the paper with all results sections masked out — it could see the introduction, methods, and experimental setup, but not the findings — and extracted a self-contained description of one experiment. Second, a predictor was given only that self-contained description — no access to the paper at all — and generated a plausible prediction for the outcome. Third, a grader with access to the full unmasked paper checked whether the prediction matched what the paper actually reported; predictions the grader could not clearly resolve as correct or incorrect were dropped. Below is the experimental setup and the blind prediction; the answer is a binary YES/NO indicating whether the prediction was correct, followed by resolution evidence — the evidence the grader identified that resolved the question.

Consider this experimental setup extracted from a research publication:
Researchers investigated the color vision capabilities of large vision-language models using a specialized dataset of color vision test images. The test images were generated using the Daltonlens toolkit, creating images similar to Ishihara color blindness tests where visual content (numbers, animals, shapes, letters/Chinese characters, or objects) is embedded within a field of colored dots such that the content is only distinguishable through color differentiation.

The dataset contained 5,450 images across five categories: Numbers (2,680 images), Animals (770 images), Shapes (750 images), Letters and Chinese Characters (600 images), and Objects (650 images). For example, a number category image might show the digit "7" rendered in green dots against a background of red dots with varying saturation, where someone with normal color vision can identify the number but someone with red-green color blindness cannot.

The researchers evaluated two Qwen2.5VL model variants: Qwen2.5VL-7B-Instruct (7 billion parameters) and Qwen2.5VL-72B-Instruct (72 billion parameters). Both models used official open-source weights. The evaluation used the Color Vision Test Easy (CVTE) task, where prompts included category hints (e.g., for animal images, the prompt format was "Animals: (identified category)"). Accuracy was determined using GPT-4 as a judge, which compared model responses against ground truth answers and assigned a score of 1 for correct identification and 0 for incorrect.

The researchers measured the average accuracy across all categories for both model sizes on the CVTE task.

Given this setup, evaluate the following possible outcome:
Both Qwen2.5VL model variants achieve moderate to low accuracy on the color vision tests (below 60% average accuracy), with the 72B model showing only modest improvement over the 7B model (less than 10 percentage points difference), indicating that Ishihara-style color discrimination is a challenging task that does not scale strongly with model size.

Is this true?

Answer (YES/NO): NO